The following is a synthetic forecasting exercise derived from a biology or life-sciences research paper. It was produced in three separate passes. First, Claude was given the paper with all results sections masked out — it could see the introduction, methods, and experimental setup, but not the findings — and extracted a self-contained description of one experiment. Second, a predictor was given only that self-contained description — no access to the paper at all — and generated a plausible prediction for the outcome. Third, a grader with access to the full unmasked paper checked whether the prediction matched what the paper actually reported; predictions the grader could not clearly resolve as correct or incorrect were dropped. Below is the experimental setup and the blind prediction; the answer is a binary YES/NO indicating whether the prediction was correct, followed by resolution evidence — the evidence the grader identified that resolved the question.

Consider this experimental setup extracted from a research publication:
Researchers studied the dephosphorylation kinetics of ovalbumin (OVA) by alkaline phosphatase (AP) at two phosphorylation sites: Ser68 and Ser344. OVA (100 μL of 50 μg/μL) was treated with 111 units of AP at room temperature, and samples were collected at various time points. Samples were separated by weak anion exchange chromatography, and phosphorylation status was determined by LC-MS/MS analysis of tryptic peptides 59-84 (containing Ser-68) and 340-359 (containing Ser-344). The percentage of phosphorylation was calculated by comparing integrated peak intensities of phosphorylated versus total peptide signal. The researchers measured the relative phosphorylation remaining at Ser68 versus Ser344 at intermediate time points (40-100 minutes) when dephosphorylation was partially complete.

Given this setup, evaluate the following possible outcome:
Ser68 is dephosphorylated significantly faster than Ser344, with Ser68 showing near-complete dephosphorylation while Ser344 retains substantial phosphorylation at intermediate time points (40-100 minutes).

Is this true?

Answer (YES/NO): NO